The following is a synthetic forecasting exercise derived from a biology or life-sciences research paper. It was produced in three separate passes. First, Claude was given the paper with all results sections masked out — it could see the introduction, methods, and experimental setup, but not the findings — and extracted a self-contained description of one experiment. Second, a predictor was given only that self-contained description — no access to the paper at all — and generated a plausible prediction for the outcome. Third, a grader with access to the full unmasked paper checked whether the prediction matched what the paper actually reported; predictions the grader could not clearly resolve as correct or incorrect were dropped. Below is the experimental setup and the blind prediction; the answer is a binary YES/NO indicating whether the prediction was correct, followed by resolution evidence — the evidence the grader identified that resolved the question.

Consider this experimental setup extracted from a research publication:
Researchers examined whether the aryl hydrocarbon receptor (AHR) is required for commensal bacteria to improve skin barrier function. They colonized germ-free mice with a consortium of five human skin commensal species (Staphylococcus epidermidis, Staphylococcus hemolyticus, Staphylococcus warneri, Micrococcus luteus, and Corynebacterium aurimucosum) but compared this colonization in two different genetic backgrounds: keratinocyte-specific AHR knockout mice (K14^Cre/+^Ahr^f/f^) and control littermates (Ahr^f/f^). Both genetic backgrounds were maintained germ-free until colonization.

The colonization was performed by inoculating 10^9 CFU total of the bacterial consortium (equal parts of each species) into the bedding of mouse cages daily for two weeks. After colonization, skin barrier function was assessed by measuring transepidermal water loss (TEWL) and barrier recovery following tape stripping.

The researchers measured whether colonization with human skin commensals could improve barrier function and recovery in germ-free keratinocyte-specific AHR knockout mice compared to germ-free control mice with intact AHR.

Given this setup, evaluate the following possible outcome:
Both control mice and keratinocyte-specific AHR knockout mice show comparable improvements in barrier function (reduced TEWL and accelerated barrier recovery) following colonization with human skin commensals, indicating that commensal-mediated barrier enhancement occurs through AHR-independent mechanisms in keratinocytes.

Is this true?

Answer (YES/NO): NO